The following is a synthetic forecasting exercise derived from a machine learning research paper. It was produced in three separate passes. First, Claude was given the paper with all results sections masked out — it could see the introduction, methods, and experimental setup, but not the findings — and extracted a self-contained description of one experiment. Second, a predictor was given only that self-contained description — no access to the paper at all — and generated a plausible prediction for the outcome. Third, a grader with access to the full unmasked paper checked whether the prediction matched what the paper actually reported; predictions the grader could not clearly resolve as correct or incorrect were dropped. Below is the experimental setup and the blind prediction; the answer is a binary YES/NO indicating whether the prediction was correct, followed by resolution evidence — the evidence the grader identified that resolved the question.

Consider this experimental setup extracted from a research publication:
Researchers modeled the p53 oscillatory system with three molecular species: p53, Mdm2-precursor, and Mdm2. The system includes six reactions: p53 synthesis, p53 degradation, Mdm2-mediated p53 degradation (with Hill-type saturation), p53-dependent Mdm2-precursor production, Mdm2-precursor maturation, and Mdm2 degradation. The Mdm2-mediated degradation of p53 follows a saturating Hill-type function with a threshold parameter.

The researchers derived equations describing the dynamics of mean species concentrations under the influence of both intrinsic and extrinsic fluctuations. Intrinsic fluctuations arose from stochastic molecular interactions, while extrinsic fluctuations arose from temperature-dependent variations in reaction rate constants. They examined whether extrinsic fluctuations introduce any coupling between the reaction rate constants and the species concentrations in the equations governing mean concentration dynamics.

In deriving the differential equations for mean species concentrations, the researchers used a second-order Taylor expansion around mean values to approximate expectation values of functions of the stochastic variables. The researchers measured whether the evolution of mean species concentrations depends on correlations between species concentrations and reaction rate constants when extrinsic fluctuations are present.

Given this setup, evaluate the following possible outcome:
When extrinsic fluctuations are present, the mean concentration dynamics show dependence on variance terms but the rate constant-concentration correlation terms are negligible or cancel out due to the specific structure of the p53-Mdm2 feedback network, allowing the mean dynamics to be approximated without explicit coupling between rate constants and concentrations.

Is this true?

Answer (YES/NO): NO